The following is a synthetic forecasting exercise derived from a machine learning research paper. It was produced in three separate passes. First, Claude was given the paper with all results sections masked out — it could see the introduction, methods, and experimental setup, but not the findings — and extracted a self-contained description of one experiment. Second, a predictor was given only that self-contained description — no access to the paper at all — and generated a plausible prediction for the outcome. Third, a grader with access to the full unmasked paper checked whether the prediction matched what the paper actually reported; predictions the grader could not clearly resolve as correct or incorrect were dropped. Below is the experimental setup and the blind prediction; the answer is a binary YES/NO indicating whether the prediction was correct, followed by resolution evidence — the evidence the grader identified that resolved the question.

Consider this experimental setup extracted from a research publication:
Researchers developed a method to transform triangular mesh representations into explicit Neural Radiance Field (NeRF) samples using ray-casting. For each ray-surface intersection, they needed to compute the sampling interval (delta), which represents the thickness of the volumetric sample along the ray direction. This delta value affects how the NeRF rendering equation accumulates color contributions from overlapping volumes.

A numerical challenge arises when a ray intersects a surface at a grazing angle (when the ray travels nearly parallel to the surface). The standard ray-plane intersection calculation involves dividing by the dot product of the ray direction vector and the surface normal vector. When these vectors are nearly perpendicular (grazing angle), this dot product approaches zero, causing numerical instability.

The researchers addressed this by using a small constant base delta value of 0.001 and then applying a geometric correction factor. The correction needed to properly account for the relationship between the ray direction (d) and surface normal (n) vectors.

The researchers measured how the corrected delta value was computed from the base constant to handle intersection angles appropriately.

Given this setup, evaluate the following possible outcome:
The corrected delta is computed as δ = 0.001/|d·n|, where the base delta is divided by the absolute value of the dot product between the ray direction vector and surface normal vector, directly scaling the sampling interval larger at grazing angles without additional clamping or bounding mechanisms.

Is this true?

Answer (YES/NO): NO